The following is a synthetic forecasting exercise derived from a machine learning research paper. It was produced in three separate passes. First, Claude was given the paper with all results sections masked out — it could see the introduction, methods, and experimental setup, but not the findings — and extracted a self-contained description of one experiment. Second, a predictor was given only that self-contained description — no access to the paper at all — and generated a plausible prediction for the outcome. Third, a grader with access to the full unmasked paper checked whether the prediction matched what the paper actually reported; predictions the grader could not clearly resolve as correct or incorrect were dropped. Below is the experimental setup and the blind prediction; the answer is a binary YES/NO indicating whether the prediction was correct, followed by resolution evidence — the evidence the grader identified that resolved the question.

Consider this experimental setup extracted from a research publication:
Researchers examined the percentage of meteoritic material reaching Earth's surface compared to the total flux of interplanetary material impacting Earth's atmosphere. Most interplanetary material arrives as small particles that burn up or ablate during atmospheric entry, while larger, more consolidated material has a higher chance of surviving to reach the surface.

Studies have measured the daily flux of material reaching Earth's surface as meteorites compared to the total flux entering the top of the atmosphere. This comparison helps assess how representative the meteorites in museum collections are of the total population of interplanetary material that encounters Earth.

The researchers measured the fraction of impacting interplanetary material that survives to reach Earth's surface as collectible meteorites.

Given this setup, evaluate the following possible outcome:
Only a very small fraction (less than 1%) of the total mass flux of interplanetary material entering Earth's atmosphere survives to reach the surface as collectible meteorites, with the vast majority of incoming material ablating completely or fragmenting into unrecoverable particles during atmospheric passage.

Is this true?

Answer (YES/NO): YES